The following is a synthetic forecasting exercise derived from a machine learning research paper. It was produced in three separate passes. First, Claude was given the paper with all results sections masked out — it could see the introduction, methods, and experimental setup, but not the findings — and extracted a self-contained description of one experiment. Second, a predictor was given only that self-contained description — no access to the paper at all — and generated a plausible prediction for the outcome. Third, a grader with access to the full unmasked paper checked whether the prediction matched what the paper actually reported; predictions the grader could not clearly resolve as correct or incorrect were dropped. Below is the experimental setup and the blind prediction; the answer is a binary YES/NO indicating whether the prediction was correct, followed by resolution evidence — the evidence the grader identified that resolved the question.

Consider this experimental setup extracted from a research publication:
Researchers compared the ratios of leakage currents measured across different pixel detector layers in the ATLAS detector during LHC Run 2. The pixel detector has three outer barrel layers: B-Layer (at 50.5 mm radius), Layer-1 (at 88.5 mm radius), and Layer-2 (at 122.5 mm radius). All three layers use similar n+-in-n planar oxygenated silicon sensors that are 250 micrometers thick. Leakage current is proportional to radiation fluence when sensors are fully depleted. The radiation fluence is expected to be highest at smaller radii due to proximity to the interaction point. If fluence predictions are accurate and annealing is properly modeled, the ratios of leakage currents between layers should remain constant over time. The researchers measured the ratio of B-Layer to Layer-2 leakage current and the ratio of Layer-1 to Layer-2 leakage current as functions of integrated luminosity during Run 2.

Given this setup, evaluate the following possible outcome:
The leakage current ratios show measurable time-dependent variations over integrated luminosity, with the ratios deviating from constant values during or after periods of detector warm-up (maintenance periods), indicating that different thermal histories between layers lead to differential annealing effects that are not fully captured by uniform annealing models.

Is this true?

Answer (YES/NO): NO